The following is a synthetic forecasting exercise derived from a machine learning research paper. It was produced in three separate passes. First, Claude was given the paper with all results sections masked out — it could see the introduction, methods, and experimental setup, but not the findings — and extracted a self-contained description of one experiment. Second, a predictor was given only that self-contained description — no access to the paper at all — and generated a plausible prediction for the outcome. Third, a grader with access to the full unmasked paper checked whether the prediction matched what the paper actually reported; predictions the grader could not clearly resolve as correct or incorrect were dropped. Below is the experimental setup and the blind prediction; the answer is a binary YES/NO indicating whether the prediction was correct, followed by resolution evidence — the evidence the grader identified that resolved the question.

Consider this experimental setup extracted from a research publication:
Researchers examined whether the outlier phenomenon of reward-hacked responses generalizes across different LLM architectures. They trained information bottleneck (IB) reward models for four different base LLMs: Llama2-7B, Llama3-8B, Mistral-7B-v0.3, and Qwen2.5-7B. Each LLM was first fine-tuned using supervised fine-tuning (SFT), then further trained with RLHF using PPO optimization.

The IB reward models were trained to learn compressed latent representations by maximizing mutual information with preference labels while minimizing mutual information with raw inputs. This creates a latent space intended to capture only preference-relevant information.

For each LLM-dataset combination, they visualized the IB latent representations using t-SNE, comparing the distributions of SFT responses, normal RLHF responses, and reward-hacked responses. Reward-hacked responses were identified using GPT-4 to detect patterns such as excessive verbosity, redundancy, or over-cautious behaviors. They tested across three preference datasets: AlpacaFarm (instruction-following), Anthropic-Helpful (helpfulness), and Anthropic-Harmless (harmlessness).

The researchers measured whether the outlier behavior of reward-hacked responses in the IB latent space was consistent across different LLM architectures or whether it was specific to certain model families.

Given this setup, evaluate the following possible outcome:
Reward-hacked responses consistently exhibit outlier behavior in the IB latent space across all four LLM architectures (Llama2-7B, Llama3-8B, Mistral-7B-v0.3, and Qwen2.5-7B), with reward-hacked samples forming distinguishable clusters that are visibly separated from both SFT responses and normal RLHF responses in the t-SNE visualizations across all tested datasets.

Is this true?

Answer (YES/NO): YES